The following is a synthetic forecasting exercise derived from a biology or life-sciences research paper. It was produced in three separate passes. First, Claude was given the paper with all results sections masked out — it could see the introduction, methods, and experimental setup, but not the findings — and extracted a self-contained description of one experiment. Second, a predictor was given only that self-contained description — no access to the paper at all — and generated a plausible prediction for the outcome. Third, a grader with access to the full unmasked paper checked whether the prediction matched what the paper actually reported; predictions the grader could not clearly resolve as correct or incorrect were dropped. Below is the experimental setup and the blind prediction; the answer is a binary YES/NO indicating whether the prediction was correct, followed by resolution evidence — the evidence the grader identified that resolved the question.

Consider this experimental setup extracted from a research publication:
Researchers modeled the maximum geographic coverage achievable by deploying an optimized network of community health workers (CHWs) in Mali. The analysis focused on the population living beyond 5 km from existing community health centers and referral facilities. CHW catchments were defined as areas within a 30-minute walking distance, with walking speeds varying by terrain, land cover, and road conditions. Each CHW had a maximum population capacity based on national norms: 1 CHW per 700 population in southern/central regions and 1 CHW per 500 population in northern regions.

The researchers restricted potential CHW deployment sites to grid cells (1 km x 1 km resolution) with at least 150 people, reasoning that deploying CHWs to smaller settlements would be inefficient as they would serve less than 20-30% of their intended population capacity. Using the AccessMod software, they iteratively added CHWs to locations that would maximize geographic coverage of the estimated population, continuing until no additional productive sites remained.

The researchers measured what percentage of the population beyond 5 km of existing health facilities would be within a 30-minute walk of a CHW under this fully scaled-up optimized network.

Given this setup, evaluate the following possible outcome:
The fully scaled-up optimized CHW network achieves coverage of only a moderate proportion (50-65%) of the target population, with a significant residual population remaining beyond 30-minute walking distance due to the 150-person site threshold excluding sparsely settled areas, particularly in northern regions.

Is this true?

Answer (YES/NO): NO